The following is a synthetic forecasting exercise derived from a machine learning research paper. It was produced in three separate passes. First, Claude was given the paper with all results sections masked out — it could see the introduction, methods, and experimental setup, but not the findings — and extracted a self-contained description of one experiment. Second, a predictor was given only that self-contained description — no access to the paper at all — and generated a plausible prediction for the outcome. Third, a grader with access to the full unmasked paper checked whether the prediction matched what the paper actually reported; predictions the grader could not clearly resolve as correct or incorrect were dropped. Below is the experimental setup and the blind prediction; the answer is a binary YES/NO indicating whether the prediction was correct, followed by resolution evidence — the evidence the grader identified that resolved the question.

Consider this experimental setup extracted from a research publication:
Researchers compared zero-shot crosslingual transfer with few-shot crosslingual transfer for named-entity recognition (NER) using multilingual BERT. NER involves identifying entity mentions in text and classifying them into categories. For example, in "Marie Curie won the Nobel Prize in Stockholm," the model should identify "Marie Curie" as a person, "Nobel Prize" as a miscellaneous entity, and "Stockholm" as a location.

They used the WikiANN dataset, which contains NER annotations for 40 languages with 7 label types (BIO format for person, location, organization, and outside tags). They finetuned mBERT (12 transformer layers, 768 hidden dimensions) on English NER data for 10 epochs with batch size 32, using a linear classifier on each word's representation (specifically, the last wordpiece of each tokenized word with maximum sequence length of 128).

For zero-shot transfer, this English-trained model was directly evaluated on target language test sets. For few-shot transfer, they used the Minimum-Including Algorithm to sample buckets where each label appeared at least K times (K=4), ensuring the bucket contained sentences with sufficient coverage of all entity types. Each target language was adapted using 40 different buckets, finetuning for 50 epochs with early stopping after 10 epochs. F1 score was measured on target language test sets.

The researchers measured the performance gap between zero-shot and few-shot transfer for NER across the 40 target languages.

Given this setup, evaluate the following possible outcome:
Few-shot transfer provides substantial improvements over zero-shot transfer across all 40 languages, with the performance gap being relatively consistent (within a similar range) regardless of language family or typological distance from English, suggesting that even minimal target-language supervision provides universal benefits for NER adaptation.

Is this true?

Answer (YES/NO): NO